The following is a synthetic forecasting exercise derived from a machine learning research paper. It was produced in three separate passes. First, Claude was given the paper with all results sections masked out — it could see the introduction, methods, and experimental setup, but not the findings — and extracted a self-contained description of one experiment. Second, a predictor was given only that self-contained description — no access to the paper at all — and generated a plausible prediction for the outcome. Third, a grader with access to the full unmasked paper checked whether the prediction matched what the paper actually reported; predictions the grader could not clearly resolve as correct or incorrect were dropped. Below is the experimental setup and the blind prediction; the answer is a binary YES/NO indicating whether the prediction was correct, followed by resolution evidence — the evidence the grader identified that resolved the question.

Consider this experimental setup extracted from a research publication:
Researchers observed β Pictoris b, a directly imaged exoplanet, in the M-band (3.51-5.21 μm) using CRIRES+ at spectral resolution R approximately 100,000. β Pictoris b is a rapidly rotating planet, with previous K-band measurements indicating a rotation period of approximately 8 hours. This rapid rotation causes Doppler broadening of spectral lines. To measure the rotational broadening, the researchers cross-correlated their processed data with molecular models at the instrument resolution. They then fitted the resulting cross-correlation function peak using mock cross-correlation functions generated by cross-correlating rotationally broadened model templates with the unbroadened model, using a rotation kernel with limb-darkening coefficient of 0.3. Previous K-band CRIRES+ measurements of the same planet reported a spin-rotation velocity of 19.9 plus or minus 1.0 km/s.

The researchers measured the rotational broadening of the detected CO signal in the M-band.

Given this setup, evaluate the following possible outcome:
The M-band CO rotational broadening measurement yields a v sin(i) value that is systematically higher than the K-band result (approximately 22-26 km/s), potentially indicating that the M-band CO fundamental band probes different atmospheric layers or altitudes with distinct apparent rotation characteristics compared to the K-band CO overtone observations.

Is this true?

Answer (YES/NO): NO